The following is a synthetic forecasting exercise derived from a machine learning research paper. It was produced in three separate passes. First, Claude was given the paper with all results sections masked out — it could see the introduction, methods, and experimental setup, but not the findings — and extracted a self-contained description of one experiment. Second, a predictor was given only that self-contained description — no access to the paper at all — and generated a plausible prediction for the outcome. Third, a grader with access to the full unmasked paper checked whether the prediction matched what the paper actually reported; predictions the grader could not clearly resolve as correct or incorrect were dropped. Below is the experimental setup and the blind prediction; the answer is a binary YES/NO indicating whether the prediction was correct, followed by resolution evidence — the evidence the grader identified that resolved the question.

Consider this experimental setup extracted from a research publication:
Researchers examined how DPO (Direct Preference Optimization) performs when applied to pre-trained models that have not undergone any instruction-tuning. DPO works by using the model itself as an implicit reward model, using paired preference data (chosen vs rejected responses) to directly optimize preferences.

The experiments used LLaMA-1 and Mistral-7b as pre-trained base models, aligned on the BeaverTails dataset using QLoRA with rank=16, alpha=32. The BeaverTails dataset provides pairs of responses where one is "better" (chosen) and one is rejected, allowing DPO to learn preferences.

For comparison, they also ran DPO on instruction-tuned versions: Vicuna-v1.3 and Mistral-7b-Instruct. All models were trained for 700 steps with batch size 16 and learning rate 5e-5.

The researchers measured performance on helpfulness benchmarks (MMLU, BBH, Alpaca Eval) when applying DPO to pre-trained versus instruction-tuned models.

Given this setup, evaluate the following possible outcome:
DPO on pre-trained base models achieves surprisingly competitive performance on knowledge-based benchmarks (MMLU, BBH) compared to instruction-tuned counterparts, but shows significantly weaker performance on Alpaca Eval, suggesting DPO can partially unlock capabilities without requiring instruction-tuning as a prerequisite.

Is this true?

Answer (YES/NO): NO